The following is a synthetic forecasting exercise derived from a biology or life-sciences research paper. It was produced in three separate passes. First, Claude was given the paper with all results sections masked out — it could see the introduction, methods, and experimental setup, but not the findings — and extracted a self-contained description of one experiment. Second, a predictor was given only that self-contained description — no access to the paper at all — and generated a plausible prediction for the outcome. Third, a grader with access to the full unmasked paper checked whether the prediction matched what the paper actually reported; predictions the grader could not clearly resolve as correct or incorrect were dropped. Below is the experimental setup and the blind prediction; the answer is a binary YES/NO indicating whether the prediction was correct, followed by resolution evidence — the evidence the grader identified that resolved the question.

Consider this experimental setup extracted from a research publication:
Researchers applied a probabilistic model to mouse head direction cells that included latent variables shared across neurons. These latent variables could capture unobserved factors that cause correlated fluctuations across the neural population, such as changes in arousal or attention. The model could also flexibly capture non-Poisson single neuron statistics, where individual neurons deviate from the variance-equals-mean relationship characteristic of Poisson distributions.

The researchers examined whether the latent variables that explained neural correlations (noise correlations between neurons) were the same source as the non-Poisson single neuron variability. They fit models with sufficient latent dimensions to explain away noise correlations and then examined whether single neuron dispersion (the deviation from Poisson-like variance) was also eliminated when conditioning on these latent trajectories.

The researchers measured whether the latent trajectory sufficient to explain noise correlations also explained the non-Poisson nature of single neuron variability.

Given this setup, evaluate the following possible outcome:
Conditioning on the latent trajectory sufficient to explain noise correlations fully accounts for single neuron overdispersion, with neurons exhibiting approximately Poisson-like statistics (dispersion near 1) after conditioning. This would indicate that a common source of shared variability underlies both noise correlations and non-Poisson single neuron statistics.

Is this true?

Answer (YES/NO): NO